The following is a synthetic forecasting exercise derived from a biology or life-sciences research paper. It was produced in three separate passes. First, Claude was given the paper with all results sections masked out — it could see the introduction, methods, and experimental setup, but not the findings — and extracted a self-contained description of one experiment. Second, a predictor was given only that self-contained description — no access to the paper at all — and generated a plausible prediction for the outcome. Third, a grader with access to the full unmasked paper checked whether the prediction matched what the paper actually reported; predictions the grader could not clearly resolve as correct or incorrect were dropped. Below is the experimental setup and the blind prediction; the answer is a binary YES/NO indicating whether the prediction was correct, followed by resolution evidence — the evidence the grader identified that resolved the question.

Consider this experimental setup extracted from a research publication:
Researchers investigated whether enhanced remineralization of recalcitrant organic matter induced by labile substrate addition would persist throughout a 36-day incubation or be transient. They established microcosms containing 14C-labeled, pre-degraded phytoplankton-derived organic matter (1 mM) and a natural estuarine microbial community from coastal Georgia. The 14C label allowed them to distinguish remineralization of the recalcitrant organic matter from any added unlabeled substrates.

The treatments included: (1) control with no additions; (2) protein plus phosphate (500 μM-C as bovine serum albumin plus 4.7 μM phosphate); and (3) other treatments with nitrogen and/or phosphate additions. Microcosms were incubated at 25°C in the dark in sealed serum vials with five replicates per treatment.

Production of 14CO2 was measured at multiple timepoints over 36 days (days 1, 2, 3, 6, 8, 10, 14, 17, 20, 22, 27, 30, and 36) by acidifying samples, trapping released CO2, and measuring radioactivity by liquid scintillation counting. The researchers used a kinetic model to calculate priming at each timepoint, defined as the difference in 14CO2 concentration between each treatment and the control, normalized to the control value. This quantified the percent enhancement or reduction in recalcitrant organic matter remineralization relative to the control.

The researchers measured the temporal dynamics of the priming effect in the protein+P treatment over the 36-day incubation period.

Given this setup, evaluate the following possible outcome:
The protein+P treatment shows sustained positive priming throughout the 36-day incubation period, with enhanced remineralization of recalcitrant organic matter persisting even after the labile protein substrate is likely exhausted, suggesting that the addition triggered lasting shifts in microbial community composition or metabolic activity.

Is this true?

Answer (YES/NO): NO